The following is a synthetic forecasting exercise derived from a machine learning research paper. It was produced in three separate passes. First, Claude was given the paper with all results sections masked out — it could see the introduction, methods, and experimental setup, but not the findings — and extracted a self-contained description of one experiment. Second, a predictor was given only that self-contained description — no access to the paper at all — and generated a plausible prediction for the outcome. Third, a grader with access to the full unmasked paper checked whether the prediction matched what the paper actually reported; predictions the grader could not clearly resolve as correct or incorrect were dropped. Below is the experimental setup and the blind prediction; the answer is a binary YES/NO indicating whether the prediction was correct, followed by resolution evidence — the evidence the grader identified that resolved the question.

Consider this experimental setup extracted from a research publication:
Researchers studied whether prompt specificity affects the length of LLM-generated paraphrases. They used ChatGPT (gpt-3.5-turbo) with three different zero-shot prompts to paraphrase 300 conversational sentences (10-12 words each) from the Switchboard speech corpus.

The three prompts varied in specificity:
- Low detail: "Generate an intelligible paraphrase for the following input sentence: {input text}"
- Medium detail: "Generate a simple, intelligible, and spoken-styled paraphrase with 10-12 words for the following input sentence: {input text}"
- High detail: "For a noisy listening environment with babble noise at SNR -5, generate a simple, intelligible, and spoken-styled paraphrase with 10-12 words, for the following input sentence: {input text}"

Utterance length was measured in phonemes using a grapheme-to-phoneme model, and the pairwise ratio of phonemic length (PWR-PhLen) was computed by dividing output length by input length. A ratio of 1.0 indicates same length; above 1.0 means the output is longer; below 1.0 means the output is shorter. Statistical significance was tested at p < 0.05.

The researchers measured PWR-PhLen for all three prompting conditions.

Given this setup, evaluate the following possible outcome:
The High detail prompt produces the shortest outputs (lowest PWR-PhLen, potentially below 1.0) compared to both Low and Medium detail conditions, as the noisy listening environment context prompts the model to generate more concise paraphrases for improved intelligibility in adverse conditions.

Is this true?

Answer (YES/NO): NO